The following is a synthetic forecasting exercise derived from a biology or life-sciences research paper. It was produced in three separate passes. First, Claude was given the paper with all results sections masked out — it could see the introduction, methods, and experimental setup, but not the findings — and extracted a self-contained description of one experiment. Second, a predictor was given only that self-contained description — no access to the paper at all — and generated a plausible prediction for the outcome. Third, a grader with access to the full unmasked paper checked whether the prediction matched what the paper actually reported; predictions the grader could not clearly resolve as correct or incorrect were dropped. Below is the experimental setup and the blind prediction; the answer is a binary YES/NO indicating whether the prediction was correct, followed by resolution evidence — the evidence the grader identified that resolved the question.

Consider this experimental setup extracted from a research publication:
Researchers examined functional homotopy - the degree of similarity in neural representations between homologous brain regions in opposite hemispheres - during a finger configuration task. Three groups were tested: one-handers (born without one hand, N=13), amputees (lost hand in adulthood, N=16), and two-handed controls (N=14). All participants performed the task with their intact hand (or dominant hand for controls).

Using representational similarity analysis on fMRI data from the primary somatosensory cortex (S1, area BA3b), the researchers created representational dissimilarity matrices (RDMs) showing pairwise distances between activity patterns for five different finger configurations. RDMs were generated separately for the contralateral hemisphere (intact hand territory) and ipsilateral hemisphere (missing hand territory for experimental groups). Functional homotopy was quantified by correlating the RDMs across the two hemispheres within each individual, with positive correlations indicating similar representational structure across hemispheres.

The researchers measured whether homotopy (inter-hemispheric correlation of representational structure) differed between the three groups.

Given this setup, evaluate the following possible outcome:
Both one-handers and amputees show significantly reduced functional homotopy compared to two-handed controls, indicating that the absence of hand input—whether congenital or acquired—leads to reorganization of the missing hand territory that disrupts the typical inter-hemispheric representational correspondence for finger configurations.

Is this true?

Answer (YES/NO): NO